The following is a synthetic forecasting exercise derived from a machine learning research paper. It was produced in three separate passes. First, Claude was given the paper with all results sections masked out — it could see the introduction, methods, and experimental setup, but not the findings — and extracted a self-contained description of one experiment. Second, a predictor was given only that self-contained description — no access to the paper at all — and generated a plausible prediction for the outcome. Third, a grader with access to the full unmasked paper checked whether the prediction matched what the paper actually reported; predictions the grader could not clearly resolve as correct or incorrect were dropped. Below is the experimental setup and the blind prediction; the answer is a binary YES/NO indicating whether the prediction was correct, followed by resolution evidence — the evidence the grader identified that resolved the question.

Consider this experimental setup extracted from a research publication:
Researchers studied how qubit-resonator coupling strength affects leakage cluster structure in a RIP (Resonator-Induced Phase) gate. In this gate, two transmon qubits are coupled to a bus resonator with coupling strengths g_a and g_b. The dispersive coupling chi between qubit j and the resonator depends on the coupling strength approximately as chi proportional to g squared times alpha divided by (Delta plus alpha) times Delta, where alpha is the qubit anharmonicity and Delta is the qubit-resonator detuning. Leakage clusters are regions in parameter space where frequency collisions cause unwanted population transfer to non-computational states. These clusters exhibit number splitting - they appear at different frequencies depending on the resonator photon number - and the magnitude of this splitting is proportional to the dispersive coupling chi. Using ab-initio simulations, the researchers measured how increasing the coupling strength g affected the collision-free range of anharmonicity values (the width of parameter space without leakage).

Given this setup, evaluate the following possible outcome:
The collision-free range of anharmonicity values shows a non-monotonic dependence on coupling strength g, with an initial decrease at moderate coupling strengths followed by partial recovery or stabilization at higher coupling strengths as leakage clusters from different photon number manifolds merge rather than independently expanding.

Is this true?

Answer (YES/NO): NO